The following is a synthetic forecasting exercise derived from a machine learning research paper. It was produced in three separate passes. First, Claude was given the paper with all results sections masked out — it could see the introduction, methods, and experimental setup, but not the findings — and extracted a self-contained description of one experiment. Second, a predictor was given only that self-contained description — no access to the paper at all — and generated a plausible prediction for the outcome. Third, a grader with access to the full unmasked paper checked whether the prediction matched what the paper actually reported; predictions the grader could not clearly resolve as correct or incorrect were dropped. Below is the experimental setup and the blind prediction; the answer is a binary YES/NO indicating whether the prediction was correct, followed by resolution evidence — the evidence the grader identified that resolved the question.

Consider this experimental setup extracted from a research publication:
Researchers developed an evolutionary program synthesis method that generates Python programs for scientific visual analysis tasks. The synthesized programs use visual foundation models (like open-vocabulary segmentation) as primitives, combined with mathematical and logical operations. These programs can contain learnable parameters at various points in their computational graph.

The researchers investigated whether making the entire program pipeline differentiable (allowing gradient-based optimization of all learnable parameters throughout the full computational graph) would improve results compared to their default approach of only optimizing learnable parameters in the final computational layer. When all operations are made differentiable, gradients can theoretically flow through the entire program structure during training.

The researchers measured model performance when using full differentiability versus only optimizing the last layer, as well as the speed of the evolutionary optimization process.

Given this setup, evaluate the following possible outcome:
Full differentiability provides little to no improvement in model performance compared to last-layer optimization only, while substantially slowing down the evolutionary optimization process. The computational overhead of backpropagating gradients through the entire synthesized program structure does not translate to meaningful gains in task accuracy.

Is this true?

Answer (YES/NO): YES